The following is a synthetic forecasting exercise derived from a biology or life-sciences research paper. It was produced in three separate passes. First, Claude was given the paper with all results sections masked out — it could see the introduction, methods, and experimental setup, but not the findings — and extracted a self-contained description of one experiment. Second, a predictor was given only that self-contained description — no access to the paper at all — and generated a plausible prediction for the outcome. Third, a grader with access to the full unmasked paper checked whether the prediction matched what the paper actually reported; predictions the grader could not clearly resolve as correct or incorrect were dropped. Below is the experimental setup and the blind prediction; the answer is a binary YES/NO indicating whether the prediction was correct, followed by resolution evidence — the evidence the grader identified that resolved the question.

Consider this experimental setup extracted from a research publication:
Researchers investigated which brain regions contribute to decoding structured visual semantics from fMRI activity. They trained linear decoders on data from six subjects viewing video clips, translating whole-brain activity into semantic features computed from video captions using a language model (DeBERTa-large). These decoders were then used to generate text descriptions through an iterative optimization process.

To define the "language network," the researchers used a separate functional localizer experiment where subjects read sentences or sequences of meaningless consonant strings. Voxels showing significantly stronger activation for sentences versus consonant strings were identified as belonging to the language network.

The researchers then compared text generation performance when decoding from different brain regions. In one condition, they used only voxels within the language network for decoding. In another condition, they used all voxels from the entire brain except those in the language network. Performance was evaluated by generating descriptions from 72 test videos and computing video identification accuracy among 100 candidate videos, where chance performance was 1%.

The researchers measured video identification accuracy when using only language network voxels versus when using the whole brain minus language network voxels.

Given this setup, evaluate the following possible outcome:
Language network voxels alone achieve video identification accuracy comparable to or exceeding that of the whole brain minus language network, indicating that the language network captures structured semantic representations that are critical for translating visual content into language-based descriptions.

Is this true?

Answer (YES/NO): NO